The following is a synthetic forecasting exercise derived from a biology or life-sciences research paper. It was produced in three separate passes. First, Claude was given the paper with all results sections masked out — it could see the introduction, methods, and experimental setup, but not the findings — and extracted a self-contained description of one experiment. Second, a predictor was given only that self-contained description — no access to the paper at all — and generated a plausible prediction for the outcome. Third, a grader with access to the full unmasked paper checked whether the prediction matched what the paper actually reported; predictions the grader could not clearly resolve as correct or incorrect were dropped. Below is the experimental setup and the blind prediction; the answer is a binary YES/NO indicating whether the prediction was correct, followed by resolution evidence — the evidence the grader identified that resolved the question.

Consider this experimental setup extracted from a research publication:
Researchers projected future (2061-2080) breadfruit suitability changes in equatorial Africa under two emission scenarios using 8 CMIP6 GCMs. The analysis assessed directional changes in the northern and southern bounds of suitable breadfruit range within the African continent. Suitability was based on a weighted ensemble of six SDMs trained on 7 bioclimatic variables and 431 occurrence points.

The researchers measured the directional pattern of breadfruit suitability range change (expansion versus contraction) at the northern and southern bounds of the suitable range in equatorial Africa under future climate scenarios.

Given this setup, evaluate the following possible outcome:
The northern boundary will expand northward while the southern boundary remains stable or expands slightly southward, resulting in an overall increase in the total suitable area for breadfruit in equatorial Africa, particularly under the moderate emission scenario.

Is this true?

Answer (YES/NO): NO